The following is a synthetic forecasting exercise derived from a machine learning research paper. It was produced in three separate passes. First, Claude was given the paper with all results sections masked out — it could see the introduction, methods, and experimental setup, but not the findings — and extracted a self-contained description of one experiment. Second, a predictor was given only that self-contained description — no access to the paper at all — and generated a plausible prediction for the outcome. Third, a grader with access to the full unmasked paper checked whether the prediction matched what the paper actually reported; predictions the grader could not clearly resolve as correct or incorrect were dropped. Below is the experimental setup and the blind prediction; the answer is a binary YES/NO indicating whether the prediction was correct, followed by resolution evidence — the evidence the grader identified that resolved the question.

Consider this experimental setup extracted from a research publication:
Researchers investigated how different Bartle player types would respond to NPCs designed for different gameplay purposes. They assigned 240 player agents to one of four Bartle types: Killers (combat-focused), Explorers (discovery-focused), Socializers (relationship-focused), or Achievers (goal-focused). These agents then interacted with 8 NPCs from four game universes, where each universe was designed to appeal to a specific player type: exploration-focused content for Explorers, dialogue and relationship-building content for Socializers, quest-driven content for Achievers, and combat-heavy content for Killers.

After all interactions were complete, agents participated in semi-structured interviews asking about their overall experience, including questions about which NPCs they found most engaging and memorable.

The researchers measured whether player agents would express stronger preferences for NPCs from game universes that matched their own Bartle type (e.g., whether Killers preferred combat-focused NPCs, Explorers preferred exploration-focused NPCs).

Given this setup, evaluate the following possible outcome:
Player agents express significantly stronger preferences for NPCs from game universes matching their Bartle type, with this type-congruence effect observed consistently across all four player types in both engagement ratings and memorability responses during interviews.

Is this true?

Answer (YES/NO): NO